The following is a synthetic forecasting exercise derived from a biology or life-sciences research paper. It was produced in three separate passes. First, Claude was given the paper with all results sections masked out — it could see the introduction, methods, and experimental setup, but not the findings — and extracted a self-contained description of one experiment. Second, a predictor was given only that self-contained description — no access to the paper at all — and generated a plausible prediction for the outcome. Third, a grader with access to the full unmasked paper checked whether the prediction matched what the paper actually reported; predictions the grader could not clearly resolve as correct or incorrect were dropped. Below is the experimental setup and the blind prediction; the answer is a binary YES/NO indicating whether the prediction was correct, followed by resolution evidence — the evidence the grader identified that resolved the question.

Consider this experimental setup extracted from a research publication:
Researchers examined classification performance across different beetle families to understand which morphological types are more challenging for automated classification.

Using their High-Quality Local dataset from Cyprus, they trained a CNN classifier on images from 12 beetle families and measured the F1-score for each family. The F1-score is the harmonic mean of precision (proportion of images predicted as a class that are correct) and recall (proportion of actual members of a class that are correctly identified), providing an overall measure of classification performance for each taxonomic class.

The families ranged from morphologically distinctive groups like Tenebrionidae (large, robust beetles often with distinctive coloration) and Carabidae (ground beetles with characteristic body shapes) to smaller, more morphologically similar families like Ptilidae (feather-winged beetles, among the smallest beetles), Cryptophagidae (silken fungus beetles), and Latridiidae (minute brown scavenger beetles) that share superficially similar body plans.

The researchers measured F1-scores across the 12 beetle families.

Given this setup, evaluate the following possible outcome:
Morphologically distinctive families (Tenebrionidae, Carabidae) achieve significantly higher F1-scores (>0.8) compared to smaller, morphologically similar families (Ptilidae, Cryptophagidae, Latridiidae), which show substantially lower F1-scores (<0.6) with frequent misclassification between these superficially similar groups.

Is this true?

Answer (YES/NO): NO